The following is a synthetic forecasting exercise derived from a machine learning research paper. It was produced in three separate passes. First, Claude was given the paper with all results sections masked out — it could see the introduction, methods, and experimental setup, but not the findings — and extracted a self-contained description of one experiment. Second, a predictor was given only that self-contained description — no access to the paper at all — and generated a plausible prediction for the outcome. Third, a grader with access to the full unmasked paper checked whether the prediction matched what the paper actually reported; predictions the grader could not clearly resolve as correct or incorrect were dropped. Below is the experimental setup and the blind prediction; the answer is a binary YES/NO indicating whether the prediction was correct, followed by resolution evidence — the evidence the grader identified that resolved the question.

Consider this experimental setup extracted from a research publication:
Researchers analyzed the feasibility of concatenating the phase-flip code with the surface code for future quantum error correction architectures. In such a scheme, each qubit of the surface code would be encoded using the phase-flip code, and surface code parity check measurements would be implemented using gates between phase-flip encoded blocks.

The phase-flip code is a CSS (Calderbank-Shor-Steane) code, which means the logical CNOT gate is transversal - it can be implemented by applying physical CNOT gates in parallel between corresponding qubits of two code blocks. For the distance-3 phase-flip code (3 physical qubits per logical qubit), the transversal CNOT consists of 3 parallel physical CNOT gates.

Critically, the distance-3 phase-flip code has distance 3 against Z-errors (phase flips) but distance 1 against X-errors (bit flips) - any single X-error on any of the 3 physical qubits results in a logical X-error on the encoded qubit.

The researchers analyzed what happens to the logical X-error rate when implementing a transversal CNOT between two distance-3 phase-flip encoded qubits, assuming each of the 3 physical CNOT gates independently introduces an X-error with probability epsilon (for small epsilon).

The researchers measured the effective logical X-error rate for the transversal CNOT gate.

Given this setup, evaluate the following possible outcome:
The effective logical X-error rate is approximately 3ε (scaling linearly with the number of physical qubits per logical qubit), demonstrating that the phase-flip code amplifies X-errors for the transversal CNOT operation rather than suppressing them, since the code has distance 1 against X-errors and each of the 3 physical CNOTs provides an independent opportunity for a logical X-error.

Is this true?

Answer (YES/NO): YES